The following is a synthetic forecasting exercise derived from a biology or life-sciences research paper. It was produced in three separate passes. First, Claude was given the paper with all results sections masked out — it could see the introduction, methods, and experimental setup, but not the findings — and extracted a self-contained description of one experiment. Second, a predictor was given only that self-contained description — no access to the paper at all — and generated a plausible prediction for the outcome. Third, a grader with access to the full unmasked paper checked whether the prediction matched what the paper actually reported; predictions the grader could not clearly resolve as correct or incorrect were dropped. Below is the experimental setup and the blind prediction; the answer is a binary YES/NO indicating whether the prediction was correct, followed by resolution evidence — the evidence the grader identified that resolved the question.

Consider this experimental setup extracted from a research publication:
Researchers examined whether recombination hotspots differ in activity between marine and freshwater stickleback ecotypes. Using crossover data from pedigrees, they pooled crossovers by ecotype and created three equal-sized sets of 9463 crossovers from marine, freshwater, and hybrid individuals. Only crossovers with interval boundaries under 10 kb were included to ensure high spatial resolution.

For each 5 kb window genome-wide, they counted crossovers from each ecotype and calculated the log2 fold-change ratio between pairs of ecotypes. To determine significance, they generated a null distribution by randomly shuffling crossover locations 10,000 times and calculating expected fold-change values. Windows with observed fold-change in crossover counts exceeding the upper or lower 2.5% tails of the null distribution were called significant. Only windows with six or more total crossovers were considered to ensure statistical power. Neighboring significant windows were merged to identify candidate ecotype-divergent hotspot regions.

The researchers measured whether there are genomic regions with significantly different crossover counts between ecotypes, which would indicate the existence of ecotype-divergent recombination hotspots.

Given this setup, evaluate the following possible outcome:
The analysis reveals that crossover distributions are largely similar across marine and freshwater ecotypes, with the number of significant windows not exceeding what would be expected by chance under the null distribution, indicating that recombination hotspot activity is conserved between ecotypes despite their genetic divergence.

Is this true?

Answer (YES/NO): NO